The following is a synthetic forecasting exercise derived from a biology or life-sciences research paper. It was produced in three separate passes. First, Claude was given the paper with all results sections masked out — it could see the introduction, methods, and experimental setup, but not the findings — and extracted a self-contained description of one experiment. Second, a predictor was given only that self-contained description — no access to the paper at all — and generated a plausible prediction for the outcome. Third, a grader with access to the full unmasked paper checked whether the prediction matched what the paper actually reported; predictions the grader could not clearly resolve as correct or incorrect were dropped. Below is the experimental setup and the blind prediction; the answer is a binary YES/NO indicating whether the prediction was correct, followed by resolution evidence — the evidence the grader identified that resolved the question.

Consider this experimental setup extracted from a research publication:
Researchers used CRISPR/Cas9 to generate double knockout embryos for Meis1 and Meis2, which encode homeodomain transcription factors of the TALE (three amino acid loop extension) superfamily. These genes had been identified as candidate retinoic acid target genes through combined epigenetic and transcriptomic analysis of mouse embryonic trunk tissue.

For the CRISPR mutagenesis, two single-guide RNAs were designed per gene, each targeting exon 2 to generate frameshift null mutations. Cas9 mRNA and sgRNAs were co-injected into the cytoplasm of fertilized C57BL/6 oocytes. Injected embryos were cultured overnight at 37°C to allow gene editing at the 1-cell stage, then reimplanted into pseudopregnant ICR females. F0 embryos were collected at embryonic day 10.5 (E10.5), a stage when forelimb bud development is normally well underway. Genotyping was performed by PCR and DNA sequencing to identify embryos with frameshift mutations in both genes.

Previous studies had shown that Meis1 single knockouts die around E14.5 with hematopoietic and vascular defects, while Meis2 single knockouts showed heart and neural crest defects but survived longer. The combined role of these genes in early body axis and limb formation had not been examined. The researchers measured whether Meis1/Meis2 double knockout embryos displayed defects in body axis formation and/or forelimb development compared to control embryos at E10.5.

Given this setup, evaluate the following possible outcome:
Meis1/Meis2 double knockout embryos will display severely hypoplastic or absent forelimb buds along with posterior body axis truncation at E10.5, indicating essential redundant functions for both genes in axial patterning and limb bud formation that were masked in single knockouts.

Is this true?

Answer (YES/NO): YES